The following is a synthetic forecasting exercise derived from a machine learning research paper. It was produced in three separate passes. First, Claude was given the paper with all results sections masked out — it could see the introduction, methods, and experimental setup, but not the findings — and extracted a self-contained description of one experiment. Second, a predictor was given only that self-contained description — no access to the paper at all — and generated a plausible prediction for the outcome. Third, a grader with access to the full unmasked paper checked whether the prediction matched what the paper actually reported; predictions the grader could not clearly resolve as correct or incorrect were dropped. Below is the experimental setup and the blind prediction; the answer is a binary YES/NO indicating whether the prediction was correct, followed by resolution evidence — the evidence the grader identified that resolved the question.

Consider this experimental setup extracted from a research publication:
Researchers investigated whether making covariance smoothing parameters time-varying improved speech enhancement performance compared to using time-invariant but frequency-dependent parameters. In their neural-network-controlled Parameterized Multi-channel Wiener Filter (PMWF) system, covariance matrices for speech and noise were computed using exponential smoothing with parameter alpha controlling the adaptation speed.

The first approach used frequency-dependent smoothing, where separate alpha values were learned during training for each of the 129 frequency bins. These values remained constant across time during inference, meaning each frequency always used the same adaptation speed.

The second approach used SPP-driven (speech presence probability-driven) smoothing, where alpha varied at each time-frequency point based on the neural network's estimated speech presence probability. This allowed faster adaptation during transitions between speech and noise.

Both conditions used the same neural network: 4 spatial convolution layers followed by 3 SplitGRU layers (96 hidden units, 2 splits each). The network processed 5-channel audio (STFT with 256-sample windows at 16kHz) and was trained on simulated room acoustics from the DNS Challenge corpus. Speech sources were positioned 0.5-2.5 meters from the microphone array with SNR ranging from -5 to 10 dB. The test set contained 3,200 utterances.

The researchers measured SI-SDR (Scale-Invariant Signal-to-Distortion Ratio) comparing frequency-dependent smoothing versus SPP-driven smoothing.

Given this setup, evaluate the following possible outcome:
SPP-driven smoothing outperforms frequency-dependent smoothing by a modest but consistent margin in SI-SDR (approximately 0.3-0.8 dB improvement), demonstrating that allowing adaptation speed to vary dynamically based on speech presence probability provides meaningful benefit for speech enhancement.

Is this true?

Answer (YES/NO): NO